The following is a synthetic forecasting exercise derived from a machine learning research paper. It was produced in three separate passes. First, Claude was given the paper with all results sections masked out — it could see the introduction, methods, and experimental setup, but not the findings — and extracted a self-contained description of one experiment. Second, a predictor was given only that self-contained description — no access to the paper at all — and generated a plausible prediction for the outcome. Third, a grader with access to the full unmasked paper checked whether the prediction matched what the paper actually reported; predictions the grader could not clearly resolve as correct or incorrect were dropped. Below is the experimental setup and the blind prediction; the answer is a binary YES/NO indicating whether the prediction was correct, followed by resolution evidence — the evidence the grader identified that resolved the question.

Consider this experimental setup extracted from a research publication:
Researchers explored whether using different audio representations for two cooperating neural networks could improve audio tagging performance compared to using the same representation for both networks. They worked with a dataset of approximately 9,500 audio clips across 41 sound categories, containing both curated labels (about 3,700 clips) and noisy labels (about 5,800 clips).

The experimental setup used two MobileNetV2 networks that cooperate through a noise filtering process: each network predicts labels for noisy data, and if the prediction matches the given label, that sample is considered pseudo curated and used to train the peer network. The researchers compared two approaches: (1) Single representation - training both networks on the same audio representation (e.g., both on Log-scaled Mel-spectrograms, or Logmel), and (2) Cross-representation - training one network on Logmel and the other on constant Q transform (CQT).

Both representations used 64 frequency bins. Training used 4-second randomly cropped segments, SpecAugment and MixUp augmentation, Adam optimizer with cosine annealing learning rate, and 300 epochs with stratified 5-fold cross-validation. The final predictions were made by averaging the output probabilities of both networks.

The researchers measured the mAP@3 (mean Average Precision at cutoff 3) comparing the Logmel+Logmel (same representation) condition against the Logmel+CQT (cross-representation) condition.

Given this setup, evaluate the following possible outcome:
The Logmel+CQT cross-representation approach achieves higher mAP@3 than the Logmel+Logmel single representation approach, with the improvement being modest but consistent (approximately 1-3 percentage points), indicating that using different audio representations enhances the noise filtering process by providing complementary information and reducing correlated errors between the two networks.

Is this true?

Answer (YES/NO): NO